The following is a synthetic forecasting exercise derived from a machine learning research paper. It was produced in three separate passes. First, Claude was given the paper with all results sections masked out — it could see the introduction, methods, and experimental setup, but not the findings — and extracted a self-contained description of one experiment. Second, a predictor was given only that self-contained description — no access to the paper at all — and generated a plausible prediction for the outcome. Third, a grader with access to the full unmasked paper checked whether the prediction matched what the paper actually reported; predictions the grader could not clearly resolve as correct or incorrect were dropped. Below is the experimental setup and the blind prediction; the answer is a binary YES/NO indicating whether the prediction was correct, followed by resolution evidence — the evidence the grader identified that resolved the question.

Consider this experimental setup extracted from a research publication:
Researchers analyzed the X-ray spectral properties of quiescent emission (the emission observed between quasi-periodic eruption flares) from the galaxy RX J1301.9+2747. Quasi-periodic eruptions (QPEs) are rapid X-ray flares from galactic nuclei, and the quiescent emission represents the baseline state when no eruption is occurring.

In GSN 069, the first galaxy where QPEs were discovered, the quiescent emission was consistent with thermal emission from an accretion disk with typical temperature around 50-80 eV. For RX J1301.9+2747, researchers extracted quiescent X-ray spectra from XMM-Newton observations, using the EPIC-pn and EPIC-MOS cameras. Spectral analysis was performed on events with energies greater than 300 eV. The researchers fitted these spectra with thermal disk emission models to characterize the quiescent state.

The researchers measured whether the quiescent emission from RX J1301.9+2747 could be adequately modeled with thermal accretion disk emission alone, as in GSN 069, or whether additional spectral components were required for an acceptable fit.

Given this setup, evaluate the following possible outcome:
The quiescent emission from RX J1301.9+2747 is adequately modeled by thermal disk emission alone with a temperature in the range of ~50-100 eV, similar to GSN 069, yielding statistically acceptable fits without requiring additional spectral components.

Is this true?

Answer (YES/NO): NO